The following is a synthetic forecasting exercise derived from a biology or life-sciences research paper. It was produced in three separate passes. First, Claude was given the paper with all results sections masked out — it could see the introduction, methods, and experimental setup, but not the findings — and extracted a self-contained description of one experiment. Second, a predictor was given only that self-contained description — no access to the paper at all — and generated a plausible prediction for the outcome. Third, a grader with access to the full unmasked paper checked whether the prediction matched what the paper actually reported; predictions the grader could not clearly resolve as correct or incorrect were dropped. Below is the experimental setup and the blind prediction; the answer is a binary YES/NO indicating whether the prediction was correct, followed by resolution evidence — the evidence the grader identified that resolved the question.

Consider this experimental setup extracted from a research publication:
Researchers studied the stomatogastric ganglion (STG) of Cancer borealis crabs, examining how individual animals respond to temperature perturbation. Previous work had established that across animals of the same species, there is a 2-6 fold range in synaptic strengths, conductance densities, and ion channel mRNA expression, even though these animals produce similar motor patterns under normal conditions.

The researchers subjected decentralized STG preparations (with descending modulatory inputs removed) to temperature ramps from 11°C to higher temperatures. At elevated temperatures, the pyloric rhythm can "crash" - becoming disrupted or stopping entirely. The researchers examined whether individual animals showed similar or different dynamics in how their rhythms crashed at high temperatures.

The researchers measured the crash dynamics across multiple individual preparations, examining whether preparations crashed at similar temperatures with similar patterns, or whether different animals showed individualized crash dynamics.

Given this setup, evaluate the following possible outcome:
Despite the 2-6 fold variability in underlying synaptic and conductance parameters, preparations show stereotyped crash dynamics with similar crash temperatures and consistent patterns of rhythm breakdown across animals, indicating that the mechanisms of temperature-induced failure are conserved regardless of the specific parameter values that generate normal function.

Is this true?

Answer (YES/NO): NO